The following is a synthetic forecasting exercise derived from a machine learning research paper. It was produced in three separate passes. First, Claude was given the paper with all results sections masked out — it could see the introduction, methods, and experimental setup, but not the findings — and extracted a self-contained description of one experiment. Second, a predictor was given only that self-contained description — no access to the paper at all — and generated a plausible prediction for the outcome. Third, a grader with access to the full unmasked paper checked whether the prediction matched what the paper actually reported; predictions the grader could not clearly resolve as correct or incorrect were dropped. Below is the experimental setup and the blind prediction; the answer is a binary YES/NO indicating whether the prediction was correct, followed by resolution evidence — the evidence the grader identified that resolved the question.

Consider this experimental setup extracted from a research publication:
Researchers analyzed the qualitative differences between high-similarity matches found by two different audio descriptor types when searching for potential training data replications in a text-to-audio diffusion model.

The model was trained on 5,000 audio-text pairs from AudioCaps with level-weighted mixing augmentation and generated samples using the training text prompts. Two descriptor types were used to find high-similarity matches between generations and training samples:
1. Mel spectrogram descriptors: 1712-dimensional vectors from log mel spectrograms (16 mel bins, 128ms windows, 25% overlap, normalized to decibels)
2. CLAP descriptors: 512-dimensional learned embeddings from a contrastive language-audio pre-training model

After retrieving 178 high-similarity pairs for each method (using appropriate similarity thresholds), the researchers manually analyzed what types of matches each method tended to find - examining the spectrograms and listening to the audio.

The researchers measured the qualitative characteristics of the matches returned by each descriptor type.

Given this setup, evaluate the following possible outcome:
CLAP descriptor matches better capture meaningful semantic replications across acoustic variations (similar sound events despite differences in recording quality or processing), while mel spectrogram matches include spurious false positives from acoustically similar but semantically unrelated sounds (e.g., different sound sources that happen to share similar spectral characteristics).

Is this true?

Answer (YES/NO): NO